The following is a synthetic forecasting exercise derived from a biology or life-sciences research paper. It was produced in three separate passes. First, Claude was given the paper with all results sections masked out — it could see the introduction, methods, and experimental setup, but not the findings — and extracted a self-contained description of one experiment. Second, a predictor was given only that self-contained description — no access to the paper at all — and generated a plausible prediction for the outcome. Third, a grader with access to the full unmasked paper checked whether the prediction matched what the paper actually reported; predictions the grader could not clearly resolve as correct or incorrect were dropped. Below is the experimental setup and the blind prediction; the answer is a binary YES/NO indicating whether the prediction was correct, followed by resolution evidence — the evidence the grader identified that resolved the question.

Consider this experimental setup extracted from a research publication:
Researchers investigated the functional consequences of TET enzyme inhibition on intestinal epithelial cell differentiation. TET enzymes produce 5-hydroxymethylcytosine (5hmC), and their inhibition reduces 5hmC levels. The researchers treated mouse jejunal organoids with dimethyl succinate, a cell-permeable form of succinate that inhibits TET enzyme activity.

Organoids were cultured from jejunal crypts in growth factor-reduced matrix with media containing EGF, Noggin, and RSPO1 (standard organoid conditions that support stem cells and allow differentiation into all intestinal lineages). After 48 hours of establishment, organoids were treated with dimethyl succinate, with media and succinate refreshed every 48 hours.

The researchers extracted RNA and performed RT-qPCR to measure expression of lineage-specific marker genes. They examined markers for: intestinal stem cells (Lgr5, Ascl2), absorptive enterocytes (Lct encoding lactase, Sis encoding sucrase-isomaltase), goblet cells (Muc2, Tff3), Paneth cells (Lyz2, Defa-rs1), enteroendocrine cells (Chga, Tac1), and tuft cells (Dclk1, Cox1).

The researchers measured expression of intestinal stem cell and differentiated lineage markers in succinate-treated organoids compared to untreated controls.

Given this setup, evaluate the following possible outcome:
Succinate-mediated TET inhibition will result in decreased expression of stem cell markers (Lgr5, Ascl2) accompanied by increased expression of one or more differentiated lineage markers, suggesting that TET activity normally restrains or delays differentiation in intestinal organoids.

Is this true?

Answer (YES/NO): NO